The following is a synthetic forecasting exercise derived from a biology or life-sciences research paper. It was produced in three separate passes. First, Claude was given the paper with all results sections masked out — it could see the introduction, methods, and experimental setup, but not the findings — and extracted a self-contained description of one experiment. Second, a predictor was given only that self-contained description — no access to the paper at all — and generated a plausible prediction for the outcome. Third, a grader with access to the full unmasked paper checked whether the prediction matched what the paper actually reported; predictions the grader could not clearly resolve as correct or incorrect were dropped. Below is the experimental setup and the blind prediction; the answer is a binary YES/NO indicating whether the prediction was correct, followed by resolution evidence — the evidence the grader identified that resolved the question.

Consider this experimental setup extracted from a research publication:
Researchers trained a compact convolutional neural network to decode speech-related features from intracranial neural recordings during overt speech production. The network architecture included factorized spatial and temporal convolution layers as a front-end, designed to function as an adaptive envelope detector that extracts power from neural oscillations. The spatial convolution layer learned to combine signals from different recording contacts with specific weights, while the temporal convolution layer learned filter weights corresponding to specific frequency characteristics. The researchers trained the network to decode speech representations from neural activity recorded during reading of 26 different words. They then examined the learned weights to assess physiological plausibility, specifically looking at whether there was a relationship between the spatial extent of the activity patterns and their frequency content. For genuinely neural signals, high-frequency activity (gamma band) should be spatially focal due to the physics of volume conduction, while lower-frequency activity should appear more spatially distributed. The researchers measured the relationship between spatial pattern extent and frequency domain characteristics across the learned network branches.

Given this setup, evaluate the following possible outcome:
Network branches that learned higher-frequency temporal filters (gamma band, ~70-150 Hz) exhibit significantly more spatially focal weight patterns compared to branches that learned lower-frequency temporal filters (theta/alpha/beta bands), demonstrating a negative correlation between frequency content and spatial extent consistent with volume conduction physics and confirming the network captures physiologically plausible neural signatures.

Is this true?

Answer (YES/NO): YES